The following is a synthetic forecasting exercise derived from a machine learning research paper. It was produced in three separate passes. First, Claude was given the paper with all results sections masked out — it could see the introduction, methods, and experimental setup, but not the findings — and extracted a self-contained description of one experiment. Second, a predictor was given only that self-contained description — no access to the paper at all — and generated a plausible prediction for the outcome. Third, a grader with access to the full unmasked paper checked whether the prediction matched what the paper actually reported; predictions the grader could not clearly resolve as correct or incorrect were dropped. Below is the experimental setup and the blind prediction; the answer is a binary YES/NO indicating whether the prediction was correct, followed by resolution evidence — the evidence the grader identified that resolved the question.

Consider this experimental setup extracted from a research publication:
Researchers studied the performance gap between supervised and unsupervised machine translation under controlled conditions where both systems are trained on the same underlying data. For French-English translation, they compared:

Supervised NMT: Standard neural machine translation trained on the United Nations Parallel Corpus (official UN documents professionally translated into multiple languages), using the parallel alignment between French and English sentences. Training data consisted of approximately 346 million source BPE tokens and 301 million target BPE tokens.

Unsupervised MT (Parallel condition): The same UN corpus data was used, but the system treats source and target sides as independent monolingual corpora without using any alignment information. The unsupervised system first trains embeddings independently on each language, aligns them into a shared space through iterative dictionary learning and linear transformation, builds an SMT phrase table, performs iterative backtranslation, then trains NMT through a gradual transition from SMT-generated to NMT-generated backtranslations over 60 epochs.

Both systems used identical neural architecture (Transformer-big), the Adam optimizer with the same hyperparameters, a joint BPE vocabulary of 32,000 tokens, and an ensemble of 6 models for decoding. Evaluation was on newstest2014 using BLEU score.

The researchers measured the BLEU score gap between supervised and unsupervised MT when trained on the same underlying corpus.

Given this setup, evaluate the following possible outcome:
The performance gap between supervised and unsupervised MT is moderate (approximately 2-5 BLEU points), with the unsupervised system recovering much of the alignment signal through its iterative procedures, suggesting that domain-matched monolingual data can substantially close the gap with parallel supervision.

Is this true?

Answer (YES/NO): YES